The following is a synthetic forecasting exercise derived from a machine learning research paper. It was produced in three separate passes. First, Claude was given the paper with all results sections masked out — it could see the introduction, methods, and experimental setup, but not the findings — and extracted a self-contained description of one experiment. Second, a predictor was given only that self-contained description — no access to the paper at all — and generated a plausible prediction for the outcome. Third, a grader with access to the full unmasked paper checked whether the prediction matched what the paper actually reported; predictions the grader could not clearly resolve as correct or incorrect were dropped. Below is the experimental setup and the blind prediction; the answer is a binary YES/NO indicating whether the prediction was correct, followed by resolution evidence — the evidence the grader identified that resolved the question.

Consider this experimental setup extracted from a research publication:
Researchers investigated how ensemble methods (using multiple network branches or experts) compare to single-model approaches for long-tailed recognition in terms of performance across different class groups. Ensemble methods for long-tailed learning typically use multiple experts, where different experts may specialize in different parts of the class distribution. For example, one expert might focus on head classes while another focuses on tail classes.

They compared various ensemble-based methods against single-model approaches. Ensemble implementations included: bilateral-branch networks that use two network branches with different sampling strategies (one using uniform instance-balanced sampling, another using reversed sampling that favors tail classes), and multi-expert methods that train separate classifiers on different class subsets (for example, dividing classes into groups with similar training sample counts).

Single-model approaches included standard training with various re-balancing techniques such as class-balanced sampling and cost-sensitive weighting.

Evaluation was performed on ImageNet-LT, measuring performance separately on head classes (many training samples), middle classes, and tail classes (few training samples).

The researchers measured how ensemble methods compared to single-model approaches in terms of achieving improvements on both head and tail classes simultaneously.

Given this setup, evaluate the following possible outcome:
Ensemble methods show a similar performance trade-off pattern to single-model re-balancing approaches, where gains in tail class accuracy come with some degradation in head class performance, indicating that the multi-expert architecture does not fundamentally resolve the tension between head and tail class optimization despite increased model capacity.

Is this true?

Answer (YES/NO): NO